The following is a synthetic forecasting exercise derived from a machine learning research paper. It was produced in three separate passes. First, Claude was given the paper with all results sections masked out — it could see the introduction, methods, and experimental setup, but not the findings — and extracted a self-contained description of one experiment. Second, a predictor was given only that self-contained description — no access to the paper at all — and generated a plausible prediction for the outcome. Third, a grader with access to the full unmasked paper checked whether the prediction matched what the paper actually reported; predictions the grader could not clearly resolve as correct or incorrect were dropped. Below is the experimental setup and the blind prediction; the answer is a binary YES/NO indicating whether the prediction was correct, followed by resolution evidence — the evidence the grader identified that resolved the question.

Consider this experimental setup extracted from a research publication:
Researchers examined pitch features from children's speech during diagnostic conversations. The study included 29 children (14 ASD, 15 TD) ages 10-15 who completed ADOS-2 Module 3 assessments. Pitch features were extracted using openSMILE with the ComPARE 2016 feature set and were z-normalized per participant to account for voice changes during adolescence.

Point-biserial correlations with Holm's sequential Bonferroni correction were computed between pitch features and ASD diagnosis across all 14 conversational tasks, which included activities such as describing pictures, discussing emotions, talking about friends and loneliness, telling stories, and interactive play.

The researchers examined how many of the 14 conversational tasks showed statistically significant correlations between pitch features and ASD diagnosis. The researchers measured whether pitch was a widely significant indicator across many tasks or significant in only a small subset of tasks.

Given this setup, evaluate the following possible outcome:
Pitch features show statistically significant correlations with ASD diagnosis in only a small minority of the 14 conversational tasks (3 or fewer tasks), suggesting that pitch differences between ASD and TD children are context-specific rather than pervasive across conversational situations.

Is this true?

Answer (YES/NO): YES